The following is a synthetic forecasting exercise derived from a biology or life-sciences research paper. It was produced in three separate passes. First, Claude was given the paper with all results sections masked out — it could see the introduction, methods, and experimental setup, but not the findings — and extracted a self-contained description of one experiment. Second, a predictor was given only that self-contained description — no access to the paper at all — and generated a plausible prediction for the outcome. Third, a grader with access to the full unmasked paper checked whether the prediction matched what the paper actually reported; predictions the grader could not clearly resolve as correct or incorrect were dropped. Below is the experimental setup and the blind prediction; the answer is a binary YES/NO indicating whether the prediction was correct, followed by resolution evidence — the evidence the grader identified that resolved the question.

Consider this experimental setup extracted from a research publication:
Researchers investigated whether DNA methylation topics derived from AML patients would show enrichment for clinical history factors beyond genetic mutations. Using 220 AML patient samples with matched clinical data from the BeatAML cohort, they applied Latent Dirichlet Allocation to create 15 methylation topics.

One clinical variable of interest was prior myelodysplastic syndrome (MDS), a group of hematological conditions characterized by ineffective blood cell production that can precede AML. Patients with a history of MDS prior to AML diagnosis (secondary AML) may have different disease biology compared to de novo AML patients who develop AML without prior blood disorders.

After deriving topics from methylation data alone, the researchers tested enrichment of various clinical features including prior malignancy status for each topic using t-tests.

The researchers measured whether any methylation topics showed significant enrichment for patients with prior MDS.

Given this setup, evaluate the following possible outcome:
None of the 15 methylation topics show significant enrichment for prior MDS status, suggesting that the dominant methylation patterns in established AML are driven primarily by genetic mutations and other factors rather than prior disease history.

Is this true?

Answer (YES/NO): NO